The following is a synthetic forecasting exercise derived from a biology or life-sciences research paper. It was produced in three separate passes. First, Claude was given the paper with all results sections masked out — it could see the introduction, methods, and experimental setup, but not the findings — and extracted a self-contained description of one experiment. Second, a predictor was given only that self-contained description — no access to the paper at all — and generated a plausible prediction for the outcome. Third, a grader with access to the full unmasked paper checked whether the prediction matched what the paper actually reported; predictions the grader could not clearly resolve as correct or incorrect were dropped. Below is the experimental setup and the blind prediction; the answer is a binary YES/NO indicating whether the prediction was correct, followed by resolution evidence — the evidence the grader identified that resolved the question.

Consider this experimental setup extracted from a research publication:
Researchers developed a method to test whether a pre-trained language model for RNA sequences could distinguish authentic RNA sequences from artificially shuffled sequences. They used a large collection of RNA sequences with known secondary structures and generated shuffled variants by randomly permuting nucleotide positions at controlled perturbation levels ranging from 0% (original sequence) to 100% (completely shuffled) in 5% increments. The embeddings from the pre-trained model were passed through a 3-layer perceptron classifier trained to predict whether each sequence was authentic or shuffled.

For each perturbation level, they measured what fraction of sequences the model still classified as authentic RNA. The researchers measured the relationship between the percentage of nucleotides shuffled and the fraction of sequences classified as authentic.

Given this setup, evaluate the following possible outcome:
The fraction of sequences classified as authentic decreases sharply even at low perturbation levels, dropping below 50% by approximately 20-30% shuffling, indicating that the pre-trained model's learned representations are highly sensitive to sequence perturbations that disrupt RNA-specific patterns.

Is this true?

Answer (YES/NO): NO